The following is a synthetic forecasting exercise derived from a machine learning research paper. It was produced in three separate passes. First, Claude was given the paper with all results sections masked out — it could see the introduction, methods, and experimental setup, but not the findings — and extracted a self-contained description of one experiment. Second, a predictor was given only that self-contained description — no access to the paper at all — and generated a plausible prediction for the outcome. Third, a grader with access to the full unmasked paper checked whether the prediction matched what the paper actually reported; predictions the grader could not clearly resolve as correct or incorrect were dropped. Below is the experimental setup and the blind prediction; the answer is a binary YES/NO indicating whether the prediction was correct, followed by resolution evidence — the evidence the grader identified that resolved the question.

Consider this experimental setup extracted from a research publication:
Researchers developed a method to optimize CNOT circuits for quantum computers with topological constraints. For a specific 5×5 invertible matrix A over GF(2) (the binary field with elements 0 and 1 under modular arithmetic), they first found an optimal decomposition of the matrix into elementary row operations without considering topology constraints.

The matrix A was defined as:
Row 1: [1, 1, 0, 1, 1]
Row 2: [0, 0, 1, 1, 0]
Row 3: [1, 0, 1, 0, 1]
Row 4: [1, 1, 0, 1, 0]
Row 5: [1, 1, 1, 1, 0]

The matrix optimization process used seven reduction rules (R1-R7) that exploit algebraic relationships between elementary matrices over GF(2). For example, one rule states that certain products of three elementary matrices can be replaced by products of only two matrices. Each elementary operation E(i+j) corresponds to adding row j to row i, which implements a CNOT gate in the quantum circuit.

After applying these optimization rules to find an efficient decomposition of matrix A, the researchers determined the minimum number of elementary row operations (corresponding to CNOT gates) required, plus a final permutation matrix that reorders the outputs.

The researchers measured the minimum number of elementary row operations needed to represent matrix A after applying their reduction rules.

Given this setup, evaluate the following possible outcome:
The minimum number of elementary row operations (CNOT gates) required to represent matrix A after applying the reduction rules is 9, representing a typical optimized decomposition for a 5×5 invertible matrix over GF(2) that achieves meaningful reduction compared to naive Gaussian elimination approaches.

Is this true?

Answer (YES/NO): NO